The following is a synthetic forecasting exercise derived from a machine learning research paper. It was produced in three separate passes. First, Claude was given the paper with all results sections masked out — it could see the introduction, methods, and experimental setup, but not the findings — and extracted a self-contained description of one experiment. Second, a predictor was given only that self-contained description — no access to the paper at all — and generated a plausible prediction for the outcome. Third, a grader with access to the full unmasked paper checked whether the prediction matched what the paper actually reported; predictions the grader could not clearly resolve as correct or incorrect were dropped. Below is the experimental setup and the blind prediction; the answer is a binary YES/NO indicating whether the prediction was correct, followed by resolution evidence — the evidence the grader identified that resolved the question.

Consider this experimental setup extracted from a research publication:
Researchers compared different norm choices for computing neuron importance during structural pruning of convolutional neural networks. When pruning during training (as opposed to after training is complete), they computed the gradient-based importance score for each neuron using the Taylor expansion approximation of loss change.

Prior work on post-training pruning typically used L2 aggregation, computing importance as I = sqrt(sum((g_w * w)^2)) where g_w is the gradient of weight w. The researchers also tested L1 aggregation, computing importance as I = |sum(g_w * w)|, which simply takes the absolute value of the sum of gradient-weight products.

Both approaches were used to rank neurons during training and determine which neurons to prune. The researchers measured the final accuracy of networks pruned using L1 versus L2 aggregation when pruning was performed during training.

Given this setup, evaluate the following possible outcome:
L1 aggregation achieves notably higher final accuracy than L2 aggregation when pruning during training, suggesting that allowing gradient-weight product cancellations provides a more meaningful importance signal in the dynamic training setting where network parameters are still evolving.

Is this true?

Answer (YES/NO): NO